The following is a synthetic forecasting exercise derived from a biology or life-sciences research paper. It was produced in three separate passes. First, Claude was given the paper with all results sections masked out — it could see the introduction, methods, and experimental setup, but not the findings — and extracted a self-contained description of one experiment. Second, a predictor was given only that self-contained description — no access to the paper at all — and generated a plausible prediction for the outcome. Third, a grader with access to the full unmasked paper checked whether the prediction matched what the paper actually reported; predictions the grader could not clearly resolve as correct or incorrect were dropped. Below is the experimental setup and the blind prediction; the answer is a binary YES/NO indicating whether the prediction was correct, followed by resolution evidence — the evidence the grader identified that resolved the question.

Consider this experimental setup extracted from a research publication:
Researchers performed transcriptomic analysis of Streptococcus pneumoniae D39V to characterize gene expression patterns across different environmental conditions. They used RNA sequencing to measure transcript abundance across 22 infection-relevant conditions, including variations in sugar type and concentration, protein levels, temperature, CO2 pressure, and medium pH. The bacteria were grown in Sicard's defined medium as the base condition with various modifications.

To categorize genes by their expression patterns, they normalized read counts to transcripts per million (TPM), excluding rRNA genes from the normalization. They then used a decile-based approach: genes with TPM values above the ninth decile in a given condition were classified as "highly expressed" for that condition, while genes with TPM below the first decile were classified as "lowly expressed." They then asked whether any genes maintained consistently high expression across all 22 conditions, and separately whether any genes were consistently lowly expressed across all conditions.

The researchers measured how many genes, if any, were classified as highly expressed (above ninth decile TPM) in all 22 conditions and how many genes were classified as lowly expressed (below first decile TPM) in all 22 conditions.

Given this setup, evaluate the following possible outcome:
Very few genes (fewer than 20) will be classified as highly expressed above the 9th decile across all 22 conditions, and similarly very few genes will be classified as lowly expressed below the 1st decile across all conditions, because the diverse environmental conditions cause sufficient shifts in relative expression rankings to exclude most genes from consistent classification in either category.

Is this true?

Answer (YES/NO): NO